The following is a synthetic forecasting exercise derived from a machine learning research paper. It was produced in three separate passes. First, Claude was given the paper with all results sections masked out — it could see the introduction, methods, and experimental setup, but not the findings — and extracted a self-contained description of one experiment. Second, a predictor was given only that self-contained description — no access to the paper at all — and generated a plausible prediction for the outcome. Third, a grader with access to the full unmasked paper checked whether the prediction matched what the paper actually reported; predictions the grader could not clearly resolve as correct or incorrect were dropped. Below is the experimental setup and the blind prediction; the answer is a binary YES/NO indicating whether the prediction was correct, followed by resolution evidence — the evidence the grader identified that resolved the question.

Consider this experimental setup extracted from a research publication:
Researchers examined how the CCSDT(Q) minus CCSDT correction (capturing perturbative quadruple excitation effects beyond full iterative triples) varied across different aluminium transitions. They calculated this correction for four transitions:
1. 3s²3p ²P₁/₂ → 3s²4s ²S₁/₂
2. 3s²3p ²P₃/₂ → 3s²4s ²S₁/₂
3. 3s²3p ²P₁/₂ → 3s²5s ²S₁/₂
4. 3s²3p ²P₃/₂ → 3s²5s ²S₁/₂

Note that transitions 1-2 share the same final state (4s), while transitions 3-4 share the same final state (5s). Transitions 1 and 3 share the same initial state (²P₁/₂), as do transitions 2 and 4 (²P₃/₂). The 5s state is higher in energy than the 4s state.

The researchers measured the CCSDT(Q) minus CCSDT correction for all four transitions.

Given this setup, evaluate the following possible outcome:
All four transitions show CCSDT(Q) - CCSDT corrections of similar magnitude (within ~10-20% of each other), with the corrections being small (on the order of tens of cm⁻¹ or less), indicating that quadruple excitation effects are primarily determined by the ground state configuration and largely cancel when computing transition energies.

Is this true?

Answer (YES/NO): NO